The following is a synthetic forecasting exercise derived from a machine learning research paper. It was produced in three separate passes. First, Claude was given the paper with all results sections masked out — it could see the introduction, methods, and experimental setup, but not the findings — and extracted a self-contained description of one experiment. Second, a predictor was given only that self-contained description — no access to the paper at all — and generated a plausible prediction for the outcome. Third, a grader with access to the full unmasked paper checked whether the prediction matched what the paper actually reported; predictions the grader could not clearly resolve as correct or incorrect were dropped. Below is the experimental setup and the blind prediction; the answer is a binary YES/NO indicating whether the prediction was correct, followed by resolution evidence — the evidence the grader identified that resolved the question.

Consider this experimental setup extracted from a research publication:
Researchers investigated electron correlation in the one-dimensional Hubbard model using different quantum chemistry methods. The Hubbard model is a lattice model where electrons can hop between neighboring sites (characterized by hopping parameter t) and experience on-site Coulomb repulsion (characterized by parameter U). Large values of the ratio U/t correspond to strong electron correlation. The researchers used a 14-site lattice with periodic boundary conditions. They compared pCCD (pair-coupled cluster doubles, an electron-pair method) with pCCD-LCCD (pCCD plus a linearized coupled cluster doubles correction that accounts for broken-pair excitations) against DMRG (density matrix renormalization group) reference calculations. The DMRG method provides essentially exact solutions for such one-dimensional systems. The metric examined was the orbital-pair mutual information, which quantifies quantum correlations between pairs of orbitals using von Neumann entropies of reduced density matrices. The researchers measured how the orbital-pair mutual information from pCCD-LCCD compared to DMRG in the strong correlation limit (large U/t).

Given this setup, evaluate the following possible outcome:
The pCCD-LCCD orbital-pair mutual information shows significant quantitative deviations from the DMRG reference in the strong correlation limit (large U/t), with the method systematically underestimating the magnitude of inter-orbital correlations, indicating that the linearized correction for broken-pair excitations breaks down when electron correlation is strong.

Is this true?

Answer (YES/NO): NO